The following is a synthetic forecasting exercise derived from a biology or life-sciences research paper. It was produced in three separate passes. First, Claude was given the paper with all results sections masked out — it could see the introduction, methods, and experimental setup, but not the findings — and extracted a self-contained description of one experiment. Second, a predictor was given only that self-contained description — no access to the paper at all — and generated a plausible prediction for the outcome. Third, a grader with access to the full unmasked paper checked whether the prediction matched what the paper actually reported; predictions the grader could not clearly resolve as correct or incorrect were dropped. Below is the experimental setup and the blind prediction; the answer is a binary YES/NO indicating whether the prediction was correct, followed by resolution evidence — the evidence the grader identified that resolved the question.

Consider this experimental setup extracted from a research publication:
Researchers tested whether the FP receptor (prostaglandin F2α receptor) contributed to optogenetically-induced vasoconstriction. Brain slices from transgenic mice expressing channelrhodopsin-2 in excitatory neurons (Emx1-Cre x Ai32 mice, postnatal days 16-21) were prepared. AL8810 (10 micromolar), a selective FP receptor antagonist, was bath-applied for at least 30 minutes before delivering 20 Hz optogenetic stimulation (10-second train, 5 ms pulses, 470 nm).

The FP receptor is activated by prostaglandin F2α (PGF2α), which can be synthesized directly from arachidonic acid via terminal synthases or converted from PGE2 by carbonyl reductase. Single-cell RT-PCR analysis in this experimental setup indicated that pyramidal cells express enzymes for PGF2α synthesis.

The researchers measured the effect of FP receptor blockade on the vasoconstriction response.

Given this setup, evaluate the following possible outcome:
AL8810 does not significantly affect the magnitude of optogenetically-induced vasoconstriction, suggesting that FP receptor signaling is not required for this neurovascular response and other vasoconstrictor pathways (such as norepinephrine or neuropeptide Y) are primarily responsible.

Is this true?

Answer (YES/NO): YES